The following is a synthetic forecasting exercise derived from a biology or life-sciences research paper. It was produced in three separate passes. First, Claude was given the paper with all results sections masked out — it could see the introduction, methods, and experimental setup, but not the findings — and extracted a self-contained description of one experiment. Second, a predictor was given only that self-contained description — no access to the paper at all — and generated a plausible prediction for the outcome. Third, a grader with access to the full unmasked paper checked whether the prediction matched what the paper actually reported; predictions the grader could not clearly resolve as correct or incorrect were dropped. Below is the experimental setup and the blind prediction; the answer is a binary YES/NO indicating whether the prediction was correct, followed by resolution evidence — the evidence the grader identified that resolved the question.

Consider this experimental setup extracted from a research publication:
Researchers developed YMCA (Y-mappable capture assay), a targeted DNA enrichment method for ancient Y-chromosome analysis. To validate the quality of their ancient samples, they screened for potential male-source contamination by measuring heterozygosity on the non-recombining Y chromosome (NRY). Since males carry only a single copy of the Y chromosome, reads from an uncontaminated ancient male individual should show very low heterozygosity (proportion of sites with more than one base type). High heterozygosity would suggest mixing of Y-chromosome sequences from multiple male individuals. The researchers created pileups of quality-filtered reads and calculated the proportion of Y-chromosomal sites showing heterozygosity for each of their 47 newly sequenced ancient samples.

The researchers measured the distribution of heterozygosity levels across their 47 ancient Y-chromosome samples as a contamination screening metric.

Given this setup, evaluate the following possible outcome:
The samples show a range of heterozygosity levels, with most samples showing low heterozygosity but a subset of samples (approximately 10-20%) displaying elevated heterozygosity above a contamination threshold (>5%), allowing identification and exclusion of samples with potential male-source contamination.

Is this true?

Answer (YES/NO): NO